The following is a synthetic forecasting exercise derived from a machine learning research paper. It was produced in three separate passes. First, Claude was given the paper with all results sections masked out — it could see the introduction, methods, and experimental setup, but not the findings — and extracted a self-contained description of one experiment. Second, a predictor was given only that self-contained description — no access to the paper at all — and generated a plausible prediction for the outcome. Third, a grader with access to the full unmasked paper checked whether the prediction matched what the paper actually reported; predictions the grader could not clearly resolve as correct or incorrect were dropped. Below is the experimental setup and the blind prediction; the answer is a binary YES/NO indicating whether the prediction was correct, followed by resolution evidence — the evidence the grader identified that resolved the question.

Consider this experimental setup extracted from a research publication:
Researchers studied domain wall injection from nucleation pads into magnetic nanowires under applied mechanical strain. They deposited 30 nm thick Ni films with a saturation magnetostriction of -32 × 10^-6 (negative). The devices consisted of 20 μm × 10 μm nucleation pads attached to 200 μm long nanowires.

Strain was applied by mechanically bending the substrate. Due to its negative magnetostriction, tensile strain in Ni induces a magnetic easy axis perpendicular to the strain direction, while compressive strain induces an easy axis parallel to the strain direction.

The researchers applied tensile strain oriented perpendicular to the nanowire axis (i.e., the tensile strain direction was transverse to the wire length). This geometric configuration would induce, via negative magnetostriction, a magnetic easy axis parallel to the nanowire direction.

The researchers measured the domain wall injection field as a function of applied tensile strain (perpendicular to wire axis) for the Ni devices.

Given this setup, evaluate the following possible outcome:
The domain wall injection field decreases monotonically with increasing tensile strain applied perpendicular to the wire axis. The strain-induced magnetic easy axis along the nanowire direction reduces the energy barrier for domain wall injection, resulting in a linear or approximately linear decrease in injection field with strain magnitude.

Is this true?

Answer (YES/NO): NO